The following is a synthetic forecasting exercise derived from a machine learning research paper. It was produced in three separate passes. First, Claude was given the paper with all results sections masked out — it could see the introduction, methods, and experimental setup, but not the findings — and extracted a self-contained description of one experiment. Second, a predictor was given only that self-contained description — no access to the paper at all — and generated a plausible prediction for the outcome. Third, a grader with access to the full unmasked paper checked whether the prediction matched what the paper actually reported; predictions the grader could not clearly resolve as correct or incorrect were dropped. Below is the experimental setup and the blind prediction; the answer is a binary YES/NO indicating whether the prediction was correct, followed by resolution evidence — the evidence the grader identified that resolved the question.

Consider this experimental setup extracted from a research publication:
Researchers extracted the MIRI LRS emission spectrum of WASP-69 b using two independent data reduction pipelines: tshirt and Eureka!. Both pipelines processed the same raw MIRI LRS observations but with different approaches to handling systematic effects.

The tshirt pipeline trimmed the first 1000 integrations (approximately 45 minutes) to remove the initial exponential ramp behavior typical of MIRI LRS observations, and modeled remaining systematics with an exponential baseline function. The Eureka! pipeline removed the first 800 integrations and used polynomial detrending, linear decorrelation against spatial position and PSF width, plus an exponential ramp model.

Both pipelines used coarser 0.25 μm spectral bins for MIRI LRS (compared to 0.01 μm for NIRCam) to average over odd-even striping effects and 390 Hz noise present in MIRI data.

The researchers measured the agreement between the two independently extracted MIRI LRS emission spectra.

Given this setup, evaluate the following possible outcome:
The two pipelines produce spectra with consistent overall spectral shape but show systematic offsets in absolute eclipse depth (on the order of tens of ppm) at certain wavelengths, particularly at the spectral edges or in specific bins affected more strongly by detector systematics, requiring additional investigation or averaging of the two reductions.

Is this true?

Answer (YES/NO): NO